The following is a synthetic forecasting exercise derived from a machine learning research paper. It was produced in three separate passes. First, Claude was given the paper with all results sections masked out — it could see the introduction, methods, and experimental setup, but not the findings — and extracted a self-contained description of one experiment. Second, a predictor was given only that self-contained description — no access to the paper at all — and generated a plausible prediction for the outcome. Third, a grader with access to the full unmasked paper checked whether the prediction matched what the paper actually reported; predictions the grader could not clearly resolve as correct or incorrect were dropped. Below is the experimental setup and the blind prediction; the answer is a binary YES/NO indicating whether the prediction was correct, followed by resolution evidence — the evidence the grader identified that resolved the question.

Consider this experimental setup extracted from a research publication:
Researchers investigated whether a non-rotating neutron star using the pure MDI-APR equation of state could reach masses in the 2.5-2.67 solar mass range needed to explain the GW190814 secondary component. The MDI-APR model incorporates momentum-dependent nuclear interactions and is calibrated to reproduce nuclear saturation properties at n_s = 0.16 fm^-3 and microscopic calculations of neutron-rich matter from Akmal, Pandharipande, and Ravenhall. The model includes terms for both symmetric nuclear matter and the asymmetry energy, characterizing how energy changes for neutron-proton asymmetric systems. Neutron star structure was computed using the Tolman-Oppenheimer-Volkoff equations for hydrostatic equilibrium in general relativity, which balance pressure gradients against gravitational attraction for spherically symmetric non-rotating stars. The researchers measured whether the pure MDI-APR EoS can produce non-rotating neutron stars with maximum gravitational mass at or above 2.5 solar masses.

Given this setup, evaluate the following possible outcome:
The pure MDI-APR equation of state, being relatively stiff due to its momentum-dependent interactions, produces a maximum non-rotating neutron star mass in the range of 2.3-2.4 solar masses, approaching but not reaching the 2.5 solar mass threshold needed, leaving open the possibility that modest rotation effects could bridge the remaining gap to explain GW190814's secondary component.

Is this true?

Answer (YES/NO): NO